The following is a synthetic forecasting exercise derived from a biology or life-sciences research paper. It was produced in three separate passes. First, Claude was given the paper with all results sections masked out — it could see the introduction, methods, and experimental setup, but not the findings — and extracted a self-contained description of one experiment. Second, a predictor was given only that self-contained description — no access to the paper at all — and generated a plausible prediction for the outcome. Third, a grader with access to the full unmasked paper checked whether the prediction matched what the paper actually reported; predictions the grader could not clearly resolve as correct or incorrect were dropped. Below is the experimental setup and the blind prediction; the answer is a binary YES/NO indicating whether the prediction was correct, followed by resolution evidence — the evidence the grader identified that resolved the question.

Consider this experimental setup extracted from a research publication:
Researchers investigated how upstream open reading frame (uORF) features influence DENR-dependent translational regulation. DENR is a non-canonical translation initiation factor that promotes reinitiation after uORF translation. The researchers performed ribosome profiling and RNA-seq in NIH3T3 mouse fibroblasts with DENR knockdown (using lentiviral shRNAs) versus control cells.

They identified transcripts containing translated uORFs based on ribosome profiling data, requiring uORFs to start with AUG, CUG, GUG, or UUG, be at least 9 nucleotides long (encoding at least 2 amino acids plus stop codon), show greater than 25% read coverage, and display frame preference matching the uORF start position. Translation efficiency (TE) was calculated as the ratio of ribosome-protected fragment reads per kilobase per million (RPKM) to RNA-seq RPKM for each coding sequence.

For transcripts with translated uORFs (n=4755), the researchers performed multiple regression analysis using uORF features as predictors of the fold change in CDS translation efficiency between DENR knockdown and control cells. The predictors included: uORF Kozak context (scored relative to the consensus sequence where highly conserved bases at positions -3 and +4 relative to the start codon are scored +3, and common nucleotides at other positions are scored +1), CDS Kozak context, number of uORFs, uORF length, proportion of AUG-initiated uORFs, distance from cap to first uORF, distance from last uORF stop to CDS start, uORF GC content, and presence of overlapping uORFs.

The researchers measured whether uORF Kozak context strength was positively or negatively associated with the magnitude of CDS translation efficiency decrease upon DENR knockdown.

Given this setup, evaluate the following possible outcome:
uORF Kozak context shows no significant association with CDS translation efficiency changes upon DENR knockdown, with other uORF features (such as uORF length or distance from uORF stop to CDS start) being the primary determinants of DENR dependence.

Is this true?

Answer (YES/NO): NO